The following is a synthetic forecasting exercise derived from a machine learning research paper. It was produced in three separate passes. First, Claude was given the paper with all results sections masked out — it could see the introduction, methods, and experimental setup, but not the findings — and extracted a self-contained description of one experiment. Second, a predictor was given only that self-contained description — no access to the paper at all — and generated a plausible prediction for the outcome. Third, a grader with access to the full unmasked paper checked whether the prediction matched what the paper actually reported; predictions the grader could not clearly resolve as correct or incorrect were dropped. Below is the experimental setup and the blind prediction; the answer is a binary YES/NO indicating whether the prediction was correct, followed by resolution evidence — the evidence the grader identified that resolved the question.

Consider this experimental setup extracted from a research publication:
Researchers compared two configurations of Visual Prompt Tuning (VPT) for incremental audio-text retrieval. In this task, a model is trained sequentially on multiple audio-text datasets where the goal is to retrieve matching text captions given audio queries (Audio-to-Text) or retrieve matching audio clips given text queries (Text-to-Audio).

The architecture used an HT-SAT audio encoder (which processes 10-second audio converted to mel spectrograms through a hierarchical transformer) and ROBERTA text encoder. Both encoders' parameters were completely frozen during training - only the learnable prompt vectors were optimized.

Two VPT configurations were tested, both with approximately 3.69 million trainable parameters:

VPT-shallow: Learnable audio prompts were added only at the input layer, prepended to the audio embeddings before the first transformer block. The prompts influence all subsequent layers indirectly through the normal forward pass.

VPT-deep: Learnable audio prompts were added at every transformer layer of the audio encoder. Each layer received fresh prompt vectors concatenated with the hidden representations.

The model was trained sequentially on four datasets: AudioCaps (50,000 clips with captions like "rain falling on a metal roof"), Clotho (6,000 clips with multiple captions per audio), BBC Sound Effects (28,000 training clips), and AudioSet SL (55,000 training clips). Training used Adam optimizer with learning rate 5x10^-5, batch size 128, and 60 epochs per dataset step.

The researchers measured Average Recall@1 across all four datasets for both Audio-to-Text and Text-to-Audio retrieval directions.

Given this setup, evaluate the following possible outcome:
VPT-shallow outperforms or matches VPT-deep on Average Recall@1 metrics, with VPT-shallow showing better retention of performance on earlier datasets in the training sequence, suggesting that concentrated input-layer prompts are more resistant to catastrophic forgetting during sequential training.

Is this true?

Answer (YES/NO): YES